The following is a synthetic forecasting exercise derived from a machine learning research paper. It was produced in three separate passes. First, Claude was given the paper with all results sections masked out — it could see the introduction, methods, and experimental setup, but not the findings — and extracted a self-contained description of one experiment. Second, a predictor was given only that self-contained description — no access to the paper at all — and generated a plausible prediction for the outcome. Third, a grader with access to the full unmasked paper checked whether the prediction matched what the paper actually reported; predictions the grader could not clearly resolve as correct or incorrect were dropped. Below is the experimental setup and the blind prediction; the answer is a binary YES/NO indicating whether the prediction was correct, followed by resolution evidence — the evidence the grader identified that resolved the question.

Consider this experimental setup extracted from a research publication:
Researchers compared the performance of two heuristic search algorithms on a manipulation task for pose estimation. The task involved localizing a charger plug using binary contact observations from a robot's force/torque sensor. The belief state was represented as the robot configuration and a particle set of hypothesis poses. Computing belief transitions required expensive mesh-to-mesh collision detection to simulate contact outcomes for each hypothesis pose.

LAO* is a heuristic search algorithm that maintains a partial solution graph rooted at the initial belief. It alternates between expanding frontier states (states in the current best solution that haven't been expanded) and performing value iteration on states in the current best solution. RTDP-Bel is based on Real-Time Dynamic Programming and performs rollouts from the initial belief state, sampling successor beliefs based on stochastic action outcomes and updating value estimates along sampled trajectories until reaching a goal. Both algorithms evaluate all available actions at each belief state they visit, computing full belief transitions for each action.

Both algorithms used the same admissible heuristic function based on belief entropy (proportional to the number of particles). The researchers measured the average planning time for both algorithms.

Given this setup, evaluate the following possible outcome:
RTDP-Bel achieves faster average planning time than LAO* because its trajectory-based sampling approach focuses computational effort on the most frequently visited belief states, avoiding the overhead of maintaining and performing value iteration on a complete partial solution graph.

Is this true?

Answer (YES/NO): NO